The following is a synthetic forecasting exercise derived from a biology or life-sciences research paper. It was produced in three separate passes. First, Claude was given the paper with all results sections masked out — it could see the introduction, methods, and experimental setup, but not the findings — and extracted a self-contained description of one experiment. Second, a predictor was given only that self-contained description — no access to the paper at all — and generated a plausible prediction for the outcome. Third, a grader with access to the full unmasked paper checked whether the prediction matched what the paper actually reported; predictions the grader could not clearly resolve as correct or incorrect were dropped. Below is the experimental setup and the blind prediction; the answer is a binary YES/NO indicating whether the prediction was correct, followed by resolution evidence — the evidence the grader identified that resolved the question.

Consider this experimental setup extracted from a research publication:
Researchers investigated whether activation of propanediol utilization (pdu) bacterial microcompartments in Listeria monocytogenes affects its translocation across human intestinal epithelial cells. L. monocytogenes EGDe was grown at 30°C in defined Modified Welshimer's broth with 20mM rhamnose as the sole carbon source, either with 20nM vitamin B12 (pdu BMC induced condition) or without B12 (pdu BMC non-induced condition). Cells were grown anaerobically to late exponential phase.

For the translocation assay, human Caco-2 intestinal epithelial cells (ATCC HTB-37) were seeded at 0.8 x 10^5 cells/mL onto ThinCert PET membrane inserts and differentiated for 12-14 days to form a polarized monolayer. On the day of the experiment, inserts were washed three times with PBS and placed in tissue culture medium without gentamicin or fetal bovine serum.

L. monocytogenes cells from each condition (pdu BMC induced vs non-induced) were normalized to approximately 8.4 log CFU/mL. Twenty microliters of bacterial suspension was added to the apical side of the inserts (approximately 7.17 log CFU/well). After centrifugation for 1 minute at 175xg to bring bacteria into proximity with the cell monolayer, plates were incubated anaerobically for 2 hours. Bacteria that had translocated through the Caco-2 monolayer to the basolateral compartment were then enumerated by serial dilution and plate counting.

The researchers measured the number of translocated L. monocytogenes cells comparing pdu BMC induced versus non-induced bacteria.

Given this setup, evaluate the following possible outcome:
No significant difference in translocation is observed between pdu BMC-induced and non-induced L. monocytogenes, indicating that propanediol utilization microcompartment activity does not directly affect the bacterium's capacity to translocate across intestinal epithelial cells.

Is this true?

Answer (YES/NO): NO